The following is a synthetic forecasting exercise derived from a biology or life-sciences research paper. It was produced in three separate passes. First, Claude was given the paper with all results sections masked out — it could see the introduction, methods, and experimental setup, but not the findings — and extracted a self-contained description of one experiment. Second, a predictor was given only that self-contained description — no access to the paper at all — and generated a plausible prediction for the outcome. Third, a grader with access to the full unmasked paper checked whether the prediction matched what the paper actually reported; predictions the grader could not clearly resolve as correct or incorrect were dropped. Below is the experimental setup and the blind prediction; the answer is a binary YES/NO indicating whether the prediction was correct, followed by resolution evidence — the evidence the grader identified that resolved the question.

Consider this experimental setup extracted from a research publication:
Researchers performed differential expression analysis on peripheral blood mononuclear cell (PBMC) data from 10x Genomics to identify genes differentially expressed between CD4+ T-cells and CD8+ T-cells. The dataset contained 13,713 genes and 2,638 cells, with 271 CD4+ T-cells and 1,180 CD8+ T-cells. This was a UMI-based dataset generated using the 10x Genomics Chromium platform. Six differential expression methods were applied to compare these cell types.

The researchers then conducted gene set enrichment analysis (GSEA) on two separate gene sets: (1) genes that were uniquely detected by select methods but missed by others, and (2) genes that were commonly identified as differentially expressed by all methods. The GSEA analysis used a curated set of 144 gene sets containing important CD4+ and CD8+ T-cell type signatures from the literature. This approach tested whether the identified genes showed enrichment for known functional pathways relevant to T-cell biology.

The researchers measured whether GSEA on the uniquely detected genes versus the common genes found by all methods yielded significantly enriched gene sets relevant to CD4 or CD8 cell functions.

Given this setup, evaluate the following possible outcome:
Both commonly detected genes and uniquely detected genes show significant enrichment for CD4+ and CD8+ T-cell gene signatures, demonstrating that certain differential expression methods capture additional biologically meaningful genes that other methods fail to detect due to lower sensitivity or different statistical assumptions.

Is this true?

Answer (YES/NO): NO